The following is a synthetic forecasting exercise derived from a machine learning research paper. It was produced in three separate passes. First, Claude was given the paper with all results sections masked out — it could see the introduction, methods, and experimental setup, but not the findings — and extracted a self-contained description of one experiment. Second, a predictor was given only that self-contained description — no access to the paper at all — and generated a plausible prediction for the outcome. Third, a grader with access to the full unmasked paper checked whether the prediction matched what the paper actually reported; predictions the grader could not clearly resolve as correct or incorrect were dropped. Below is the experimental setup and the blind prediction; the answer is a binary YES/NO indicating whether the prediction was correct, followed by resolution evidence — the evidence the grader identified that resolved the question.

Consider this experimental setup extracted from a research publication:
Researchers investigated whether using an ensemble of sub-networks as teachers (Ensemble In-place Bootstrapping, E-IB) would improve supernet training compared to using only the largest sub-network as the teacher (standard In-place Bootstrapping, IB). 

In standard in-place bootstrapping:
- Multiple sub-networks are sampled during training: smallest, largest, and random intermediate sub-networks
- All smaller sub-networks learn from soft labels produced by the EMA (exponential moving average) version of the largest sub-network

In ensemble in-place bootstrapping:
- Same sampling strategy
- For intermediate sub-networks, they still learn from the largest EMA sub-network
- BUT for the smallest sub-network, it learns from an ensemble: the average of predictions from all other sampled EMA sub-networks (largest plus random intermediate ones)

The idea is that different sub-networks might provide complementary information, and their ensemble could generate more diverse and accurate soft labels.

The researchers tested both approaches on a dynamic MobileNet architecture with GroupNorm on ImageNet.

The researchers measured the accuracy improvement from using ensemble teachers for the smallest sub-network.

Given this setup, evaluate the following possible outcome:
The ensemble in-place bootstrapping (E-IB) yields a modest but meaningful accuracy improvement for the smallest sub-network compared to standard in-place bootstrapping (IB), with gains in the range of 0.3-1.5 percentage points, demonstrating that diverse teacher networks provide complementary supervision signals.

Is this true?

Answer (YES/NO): NO